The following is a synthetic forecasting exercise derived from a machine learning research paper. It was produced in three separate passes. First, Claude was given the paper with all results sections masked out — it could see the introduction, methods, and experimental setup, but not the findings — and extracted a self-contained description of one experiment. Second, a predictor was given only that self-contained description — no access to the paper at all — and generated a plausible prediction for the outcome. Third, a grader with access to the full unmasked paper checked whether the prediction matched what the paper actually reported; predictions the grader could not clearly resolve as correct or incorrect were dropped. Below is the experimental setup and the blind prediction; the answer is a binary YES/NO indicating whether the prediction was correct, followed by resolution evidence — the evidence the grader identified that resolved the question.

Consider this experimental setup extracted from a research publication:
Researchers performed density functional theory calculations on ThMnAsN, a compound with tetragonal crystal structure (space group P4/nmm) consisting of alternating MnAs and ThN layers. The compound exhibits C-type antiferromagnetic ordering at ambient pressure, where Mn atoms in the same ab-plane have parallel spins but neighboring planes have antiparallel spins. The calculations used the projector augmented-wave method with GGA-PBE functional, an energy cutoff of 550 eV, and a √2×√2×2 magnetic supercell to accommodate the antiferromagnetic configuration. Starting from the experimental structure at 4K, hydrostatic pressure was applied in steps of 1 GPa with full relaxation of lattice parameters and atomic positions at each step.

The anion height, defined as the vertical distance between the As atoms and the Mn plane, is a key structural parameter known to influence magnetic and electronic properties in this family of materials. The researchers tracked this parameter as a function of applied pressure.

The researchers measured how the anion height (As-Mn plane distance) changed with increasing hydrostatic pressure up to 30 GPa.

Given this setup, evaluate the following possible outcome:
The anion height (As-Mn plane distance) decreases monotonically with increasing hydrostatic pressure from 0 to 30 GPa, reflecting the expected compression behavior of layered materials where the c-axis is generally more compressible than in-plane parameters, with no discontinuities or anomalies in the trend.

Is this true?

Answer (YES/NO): NO